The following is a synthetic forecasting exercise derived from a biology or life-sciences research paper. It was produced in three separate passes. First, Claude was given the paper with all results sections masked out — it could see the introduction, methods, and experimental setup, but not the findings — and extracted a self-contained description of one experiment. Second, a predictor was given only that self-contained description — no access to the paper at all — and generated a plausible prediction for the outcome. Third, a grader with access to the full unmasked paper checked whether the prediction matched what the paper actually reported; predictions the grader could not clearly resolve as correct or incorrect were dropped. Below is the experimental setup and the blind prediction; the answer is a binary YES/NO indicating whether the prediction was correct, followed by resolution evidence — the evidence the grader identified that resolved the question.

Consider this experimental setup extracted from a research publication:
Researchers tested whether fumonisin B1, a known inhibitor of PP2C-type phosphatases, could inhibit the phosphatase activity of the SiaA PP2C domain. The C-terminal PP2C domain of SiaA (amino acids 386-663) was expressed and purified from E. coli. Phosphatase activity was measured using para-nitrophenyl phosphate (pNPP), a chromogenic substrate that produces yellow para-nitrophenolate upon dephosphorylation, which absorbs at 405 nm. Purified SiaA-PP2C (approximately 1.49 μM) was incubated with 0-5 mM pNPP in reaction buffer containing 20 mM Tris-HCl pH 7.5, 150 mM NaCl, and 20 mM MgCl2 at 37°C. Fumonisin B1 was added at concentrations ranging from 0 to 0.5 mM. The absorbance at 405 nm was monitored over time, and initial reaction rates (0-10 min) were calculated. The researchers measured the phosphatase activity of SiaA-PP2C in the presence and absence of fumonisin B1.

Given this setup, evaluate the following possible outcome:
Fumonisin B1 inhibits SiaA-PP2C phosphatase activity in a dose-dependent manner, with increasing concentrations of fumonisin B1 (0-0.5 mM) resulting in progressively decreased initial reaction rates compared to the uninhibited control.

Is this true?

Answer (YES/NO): YES